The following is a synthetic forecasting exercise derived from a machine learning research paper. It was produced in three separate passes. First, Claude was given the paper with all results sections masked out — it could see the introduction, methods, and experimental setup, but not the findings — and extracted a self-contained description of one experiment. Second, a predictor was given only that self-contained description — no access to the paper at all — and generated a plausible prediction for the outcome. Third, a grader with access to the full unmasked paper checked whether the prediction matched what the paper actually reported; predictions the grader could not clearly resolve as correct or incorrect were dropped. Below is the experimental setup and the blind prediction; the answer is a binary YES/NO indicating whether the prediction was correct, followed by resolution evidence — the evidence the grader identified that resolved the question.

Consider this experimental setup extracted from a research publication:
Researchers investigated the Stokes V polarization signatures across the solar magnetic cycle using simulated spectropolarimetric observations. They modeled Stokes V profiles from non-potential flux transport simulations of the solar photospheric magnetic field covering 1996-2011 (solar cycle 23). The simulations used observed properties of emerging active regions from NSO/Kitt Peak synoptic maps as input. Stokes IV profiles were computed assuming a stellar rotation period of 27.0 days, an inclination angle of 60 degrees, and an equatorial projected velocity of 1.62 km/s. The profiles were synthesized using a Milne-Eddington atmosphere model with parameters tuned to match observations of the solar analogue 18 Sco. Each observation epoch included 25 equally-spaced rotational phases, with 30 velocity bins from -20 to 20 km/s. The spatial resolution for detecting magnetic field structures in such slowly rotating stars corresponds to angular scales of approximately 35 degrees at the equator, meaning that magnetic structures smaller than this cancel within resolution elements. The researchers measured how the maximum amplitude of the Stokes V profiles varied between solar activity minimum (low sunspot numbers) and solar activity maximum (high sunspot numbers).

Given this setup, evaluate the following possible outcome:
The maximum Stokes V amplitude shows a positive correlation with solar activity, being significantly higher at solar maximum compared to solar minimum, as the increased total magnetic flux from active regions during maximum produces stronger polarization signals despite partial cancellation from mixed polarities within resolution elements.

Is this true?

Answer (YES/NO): NO